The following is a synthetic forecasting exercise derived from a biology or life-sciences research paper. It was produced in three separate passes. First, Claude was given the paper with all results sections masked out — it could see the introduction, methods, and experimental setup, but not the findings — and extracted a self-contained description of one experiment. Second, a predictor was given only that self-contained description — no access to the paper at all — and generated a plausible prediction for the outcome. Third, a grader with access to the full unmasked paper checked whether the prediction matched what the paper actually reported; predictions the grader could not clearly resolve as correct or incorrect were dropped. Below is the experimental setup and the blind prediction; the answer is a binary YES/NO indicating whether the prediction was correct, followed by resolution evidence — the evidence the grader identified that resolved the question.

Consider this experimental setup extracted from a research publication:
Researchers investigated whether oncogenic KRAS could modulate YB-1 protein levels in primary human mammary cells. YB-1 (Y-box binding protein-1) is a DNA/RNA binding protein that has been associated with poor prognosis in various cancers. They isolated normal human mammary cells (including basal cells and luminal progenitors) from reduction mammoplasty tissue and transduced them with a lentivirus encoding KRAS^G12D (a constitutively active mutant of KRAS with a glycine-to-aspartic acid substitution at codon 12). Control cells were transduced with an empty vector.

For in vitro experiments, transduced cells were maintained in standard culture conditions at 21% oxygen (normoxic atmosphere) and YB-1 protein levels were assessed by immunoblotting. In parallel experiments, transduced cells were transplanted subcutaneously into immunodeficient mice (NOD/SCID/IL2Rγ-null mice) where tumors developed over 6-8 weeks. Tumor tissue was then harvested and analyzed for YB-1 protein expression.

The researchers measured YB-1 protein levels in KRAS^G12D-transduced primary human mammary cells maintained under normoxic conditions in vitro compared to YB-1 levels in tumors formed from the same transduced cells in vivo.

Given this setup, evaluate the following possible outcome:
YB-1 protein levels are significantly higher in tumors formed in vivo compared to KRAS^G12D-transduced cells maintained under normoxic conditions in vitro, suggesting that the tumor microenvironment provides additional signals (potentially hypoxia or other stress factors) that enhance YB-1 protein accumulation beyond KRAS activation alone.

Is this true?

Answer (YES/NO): YES